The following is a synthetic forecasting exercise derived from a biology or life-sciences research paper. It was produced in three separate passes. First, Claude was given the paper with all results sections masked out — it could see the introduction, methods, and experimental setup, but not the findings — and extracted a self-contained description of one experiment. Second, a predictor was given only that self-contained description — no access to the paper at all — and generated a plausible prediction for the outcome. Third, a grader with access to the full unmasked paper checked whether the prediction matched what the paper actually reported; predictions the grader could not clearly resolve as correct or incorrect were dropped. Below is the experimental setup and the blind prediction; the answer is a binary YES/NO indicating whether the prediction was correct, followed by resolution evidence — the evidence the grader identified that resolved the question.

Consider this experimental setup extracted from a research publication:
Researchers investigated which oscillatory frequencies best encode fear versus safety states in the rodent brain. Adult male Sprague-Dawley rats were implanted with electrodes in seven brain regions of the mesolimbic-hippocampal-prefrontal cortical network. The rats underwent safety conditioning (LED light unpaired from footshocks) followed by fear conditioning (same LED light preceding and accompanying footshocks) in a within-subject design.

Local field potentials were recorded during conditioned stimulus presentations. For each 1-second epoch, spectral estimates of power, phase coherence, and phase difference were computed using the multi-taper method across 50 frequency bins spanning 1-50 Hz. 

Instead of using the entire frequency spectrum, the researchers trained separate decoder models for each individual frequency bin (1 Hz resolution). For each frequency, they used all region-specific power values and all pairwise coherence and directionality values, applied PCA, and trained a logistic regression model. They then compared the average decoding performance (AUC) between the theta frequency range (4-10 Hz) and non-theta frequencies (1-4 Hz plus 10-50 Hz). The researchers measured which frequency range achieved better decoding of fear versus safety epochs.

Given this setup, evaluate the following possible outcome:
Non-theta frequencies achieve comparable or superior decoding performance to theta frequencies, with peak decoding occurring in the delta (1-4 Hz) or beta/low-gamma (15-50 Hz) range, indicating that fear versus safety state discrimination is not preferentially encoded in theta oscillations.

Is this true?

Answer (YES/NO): NO